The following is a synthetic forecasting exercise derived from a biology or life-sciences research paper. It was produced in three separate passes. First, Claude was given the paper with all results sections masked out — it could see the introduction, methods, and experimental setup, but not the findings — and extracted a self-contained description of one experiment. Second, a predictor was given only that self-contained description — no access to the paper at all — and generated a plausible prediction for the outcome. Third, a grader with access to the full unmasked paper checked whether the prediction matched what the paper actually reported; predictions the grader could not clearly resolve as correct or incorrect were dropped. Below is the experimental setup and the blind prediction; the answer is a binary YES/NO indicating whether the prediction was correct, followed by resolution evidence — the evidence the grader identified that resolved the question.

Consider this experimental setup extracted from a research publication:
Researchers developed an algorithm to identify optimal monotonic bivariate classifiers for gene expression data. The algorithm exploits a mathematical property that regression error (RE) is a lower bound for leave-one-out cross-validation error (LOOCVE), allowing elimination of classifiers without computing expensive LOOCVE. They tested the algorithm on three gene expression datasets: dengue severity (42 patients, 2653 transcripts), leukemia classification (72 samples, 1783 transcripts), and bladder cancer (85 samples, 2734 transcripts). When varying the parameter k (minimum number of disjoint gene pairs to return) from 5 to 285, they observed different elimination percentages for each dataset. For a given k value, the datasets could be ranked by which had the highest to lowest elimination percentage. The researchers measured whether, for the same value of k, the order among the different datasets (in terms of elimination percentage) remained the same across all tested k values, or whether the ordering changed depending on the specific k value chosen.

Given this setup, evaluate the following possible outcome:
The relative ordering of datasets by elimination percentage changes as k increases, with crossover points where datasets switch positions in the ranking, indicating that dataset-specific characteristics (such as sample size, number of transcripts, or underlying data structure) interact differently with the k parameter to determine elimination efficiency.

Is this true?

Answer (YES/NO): NO